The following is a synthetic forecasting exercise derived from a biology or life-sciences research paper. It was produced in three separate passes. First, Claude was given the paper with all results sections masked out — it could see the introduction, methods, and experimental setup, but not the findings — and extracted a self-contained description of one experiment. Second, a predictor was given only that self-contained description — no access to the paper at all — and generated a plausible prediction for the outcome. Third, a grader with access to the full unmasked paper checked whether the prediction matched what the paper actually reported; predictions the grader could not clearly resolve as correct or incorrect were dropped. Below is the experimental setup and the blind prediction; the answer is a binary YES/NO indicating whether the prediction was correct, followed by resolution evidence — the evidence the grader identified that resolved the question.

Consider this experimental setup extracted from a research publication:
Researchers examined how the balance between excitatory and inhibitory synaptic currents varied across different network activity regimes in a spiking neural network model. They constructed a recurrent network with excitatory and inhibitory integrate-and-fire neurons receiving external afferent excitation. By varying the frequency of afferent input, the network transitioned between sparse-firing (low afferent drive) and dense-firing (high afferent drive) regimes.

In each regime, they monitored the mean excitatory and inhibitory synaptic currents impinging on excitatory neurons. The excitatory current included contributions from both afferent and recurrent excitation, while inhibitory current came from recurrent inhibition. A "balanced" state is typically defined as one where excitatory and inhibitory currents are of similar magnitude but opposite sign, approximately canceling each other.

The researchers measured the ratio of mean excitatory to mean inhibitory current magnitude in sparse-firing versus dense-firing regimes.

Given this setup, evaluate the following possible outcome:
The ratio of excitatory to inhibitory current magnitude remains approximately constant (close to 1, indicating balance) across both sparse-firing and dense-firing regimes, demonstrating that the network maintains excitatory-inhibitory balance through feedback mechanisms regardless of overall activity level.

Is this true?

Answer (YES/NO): NO